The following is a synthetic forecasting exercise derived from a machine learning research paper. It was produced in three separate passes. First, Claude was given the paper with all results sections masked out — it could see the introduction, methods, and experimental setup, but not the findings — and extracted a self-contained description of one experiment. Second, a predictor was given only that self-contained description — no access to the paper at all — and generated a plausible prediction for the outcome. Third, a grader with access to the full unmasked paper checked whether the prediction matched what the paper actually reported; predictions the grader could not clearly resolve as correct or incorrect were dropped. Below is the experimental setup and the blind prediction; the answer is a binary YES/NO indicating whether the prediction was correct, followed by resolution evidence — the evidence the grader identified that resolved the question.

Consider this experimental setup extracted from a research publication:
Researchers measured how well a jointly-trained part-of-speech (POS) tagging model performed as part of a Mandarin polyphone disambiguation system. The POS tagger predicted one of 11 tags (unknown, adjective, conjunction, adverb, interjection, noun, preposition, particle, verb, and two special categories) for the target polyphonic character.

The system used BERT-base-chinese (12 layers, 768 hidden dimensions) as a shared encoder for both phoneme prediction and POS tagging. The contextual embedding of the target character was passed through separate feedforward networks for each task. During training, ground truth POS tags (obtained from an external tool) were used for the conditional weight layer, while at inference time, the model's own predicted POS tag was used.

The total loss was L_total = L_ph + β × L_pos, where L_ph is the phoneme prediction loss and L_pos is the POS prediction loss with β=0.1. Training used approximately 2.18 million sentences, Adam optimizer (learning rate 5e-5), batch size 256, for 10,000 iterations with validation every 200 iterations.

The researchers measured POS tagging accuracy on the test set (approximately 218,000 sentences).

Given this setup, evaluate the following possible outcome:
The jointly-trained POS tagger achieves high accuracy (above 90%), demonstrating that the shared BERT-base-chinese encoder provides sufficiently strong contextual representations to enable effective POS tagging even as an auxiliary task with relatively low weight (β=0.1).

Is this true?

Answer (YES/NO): YES